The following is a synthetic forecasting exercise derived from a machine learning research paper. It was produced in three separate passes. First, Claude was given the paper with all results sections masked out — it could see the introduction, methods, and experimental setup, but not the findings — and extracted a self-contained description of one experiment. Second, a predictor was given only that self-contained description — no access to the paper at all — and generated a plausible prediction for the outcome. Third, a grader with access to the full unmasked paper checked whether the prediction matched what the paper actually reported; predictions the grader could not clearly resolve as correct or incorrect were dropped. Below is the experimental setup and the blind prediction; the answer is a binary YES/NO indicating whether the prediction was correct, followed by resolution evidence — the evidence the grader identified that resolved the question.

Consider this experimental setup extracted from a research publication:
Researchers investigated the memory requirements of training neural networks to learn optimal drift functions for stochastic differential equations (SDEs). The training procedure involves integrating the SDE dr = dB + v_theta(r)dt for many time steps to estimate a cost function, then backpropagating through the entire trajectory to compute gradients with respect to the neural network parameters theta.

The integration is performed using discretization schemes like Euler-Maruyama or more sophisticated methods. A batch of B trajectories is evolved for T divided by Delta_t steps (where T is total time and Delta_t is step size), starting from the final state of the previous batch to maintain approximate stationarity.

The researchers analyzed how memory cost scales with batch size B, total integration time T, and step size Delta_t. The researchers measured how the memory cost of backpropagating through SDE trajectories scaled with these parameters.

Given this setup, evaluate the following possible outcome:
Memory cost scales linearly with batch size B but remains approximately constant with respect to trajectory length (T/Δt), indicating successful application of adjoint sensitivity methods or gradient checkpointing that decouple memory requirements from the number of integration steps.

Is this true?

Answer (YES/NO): NO